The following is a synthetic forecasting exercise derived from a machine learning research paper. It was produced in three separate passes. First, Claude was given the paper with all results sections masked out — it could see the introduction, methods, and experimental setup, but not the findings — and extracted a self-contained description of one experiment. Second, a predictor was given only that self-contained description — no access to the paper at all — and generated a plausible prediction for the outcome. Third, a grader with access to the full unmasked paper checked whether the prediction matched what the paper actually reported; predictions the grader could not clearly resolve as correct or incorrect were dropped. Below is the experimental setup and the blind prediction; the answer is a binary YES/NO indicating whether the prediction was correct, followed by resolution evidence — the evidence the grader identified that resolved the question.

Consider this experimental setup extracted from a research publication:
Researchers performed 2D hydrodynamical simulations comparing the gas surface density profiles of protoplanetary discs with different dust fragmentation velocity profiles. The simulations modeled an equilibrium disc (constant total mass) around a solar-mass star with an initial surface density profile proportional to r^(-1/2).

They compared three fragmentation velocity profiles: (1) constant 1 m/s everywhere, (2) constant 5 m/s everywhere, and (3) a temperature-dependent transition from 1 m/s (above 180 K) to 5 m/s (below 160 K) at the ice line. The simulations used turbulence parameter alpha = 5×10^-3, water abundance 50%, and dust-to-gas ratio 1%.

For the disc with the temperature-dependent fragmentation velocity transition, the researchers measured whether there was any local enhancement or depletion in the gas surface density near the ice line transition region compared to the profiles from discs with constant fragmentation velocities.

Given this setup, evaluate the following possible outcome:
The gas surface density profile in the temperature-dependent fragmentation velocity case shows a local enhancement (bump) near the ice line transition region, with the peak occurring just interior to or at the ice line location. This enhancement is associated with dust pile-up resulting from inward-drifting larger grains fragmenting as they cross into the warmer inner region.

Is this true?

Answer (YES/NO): NO